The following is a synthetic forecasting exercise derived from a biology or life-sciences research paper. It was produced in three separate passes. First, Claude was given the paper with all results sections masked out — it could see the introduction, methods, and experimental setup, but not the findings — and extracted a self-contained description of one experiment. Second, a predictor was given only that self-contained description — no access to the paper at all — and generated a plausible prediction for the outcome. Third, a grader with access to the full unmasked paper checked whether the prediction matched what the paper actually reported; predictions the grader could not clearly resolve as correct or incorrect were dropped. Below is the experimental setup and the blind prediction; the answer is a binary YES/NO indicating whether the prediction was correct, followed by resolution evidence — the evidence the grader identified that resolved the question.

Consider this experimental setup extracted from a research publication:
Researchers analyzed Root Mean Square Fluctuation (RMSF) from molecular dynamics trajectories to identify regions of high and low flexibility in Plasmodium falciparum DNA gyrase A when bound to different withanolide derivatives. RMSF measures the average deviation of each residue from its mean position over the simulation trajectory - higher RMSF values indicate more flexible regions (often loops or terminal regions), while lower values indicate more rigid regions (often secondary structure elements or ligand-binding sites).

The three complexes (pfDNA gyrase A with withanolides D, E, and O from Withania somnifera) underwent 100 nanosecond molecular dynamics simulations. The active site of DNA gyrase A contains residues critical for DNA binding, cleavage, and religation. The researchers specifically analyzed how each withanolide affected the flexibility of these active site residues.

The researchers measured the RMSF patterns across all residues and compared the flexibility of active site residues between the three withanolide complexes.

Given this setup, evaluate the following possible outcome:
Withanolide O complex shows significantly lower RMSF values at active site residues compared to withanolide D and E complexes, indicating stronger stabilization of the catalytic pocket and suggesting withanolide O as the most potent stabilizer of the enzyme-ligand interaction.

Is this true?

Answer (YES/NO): NO